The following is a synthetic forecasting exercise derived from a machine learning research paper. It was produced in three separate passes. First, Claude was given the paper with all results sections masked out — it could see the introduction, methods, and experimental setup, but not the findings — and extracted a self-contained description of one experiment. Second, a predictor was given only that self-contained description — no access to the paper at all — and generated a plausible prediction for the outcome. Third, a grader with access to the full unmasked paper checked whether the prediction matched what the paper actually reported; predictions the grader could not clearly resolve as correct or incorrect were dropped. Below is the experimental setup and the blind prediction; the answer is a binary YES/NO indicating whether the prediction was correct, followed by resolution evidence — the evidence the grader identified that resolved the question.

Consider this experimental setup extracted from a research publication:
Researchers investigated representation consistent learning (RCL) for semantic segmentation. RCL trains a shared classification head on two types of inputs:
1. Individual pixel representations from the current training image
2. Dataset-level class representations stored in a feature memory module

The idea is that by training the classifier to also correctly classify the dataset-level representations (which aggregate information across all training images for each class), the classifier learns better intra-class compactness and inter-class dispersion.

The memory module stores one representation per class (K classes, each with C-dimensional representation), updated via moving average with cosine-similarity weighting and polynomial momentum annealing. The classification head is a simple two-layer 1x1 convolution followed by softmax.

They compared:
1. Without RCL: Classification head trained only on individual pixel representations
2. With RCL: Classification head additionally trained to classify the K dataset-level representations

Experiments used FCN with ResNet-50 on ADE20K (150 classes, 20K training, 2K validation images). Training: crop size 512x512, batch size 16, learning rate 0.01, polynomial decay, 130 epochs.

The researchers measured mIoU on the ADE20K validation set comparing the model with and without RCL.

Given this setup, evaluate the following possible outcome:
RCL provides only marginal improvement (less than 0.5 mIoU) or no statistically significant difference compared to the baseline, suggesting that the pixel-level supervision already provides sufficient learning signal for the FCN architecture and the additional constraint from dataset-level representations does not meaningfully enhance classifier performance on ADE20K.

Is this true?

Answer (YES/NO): NO